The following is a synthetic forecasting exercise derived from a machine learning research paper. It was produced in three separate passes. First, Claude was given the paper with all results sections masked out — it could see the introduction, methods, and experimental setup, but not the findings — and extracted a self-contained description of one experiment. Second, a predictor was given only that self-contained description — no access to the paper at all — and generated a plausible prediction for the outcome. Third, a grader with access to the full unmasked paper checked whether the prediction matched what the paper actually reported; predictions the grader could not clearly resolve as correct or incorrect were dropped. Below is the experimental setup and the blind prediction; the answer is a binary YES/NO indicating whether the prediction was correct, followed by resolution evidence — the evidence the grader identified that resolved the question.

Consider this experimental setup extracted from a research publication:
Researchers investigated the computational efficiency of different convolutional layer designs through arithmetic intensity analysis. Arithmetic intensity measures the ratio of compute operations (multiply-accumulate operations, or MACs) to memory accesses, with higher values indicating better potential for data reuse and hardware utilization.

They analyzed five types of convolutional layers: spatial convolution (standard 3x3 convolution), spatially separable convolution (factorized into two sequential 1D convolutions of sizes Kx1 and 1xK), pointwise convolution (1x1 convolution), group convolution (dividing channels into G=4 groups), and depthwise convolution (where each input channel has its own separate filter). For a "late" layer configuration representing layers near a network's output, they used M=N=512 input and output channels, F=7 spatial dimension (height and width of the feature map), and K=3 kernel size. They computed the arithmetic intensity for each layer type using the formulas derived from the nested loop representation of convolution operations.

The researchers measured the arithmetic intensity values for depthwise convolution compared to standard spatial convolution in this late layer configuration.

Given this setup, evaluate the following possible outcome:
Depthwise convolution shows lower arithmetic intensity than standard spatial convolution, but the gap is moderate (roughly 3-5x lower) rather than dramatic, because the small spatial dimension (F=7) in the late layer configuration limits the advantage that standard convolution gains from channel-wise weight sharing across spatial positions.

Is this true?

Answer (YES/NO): NO